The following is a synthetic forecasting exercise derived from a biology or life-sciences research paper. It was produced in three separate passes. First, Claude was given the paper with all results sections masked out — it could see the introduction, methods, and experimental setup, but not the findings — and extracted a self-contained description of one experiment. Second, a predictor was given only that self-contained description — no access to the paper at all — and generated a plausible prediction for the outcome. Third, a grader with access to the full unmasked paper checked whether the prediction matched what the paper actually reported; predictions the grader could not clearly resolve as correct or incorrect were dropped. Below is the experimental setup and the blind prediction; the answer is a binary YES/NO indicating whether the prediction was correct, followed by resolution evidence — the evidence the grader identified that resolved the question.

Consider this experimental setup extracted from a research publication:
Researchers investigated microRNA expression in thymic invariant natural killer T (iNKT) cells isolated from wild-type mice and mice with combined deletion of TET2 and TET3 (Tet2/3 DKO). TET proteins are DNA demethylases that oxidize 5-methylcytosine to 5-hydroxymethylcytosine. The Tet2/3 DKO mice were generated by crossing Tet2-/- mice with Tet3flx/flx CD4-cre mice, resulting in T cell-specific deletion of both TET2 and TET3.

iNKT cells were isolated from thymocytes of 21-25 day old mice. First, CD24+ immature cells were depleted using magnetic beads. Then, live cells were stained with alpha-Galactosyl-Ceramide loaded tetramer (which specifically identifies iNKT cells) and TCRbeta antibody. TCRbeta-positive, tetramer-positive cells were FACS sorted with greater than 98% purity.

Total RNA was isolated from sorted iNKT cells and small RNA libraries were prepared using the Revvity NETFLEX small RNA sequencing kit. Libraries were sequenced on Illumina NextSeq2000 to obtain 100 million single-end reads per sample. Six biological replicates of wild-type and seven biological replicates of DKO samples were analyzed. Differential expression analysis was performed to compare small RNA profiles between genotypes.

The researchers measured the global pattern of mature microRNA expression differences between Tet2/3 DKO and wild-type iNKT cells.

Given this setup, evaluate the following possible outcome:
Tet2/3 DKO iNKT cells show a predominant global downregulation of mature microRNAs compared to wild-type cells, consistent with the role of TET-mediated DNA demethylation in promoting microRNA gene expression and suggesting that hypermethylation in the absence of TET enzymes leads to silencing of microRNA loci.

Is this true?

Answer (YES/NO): NO